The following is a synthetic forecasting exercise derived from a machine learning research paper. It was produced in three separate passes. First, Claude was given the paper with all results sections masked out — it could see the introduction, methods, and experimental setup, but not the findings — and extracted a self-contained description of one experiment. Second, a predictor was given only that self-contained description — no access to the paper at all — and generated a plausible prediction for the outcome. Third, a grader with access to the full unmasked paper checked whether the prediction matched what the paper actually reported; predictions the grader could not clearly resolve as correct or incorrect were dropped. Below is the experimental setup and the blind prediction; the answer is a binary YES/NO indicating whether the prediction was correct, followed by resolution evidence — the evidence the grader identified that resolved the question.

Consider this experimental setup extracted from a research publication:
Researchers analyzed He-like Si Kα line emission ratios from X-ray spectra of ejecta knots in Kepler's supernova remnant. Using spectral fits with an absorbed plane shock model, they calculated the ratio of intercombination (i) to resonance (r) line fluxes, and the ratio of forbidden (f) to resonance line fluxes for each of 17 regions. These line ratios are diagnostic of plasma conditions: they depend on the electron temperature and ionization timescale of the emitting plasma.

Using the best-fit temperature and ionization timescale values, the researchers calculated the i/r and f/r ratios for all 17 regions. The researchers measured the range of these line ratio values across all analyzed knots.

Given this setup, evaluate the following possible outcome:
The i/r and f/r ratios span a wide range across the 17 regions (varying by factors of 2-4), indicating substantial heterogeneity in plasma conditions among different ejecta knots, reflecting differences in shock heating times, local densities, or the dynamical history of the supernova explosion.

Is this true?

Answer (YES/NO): NO